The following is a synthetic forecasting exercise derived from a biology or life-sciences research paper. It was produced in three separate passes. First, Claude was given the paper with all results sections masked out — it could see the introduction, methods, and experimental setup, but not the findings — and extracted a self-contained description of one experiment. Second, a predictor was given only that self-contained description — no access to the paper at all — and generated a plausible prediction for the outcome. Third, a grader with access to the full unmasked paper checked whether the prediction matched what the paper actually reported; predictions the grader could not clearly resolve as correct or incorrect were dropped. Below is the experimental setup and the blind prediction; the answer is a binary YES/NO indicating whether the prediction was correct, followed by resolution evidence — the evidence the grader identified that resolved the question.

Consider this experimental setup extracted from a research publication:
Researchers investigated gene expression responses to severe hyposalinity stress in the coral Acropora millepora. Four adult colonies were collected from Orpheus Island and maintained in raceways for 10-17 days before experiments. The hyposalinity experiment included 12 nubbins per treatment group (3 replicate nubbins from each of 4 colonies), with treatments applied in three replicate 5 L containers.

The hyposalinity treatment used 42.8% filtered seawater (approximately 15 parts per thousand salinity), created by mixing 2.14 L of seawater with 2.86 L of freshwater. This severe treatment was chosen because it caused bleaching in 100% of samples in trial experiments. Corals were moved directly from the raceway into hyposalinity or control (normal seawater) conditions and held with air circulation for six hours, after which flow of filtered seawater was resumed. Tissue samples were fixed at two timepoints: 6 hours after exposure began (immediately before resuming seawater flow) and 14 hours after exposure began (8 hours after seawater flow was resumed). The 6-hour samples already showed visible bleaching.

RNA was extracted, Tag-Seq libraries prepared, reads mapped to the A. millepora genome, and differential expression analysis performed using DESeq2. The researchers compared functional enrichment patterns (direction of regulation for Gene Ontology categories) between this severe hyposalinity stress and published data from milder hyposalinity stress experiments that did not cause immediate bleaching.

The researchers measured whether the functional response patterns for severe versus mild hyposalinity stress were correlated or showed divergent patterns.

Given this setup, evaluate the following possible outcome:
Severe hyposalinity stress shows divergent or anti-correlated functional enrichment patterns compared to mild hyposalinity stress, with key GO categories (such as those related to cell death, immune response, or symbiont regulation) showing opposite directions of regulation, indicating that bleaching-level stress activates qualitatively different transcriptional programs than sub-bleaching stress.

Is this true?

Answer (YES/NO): YES